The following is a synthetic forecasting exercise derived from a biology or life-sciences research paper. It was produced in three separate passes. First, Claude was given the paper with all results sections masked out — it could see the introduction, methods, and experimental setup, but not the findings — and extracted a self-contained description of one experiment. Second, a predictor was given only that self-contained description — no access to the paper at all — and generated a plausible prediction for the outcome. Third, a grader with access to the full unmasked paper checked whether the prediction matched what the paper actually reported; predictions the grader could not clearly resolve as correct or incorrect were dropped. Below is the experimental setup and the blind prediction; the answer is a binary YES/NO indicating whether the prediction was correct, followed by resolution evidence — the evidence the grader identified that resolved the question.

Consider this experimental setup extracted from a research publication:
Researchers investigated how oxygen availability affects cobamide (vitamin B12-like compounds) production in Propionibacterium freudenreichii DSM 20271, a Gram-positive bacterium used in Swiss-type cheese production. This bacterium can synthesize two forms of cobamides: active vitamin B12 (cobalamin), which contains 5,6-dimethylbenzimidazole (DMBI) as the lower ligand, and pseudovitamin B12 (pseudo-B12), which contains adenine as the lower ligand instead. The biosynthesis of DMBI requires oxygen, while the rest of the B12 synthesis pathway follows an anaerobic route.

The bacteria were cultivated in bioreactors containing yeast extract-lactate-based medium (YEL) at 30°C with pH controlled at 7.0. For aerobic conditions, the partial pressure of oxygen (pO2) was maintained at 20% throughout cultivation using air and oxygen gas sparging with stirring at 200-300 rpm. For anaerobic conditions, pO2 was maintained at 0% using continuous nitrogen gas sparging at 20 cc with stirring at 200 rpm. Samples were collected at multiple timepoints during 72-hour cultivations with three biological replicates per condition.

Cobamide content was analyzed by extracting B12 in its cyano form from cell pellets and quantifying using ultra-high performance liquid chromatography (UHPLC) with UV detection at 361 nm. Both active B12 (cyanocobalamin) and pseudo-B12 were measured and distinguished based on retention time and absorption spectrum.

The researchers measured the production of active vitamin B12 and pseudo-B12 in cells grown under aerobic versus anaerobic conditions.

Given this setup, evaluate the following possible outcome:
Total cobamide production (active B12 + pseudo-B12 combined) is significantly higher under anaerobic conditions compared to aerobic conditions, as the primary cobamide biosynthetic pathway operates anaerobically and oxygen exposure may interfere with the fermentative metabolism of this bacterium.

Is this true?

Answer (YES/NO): YES